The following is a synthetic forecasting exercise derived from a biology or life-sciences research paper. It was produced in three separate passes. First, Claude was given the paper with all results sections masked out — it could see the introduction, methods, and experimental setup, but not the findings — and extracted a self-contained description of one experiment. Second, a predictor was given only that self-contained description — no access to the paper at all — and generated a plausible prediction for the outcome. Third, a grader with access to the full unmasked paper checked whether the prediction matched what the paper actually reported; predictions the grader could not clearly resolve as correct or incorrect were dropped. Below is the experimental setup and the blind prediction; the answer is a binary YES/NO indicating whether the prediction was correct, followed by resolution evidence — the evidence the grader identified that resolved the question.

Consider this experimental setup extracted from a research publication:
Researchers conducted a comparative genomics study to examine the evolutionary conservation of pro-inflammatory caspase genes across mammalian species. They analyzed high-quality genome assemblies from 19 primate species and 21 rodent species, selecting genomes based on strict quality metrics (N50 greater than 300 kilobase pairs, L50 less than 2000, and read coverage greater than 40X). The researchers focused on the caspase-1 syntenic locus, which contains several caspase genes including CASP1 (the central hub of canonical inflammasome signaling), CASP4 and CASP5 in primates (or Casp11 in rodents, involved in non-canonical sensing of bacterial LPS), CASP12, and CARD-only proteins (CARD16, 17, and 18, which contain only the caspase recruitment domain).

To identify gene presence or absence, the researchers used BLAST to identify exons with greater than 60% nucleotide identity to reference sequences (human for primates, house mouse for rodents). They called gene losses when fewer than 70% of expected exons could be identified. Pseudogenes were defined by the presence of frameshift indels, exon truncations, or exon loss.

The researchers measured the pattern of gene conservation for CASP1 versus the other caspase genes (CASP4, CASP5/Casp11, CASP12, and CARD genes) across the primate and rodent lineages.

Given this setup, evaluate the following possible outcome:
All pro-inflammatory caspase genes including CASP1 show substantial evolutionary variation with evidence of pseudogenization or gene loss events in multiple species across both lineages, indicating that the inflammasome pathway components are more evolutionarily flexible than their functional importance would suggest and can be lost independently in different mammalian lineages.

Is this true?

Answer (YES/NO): NO